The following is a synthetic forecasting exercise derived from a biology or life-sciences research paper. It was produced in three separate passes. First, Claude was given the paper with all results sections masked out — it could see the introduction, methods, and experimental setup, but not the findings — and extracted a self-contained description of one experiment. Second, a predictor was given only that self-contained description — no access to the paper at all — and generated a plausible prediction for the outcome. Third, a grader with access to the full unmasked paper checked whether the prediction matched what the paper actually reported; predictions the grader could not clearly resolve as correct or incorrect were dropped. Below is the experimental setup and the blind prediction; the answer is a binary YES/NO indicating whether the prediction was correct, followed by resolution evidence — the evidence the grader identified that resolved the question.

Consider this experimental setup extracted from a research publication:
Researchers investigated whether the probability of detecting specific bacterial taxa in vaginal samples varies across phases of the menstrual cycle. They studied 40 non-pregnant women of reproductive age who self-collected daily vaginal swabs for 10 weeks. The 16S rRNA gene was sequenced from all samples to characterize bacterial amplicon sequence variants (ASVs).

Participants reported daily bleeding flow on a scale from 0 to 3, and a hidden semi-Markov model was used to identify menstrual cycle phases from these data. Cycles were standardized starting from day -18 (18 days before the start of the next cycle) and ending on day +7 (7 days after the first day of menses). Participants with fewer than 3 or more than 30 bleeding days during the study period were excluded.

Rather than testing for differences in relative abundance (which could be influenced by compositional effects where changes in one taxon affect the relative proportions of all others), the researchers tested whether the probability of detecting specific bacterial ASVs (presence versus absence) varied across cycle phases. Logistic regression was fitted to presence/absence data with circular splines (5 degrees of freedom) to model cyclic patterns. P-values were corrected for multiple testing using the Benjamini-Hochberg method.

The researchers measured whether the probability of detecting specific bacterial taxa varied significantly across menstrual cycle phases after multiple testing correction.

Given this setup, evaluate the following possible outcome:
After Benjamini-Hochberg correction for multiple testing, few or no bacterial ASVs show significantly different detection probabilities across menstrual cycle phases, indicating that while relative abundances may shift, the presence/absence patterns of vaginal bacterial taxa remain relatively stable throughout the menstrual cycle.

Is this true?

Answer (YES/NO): NO